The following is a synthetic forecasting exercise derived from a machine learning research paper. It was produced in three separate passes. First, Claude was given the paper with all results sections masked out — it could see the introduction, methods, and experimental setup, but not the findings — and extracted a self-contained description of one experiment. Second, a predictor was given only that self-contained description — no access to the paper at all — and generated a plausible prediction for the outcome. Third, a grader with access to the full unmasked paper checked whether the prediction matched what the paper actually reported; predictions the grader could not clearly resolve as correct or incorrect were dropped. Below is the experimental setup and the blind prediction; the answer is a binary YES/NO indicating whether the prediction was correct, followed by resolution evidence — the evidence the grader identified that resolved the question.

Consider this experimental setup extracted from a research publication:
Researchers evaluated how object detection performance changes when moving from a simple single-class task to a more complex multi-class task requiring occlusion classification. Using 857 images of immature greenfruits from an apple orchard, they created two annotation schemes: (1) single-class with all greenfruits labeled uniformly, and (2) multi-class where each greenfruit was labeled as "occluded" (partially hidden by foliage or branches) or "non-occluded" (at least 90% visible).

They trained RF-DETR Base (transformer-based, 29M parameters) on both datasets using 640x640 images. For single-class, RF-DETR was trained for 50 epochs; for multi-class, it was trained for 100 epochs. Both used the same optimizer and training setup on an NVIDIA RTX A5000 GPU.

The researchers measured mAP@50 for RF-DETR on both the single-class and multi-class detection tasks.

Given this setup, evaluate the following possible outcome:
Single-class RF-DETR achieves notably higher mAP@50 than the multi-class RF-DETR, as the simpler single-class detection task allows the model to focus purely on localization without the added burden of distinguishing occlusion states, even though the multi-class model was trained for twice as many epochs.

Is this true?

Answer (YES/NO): YES